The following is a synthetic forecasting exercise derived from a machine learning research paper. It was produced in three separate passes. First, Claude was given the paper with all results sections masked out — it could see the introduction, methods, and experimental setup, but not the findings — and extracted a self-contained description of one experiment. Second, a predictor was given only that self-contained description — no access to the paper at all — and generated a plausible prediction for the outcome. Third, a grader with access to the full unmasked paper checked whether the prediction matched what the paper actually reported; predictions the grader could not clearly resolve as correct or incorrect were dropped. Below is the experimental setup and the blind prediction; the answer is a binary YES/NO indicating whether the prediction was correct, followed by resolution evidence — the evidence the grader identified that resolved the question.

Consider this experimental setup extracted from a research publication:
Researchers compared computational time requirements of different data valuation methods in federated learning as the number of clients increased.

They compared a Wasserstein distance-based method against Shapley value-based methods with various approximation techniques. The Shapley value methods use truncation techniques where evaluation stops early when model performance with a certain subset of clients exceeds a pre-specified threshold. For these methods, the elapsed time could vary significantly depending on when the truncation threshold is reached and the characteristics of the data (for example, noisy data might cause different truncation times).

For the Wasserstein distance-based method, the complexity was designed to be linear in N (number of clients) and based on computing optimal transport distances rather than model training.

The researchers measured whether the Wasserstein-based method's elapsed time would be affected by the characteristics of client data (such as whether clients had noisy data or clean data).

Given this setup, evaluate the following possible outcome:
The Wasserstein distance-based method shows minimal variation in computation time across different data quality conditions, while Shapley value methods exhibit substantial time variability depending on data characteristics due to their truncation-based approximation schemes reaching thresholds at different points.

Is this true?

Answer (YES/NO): YES